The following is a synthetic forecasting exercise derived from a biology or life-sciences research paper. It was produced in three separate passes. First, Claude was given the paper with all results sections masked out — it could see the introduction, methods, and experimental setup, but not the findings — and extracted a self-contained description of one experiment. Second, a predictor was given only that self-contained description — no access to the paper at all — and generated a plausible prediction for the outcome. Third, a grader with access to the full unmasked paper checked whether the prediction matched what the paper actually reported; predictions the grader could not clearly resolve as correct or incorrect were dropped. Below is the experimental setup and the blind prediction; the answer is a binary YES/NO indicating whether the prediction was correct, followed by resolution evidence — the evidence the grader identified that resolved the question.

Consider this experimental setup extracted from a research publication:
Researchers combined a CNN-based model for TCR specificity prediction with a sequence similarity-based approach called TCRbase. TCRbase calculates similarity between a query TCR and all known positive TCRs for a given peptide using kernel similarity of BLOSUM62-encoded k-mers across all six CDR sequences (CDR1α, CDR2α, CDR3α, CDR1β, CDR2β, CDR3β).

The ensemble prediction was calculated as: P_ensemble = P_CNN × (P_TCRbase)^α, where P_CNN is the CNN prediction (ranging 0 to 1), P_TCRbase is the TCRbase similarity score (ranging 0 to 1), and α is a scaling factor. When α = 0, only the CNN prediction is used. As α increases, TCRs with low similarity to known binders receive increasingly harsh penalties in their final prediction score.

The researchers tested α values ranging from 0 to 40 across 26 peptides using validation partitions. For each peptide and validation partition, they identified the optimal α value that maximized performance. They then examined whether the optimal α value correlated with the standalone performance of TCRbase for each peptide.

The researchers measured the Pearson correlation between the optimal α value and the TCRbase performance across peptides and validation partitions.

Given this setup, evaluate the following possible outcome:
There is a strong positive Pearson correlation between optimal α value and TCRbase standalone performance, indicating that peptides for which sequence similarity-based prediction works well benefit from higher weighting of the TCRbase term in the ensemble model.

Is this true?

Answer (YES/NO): NO